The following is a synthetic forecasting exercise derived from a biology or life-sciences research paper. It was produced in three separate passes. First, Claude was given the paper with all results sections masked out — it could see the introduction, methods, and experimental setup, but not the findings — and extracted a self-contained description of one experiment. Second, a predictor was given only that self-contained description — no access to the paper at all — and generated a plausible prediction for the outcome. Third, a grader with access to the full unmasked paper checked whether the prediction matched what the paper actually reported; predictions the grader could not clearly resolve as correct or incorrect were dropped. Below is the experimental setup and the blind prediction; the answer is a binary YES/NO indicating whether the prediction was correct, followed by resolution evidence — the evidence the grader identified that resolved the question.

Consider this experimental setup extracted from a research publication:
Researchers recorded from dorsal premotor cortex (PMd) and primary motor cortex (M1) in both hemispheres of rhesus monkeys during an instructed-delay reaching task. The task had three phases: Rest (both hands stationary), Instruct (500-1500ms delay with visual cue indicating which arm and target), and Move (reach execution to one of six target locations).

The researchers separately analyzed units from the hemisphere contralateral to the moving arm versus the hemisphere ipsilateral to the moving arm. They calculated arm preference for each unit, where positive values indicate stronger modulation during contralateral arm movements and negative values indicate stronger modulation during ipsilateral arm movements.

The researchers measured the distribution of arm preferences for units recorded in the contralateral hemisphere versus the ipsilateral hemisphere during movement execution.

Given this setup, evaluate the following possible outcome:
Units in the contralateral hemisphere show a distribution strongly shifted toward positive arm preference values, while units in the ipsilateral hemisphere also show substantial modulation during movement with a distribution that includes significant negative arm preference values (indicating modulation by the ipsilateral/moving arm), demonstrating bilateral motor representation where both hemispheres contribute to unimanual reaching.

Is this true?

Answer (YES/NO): NO